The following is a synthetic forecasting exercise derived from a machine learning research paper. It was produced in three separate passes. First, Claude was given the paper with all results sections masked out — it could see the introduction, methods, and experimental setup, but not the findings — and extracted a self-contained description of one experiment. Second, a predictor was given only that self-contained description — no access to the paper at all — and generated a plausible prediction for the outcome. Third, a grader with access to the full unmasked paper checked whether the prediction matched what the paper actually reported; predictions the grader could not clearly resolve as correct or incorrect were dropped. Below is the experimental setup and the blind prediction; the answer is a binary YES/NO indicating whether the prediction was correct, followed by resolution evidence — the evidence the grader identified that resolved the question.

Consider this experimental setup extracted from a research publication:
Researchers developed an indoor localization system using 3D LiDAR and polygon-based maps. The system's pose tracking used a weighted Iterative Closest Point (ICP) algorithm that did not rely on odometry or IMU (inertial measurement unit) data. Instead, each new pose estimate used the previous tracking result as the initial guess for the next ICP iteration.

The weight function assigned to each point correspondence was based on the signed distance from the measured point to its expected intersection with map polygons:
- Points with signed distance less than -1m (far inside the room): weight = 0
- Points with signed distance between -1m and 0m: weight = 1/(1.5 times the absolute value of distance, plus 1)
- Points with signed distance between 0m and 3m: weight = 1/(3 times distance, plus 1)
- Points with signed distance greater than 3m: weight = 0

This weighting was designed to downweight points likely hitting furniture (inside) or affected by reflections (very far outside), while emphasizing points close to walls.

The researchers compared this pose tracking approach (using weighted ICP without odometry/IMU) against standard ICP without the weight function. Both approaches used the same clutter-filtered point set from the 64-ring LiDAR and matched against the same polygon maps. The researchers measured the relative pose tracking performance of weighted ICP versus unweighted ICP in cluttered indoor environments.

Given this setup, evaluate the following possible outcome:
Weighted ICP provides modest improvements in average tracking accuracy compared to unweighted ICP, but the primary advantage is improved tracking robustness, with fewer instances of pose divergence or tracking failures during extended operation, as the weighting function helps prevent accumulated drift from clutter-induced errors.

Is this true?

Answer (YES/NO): YES